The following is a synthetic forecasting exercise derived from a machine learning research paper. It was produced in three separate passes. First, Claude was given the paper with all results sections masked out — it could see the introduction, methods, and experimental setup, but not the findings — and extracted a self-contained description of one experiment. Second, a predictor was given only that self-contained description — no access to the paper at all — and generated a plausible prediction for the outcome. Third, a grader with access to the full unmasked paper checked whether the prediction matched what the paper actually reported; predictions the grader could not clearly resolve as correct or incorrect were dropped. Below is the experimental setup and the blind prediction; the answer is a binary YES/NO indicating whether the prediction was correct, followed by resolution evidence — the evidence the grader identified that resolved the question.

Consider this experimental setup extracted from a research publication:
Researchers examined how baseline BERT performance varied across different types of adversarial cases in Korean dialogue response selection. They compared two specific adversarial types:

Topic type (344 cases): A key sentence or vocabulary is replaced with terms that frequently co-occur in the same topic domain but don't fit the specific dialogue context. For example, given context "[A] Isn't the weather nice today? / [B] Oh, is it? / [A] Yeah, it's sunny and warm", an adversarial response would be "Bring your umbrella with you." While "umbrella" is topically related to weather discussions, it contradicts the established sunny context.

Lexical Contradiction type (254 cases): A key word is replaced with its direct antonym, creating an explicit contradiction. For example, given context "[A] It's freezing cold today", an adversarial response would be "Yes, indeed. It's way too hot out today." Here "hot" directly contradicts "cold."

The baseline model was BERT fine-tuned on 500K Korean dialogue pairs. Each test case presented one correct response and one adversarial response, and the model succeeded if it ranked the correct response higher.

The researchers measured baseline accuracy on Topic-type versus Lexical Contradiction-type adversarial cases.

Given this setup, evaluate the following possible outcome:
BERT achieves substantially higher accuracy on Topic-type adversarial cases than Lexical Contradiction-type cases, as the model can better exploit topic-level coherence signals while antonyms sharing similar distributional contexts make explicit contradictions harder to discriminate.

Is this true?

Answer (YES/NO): YES